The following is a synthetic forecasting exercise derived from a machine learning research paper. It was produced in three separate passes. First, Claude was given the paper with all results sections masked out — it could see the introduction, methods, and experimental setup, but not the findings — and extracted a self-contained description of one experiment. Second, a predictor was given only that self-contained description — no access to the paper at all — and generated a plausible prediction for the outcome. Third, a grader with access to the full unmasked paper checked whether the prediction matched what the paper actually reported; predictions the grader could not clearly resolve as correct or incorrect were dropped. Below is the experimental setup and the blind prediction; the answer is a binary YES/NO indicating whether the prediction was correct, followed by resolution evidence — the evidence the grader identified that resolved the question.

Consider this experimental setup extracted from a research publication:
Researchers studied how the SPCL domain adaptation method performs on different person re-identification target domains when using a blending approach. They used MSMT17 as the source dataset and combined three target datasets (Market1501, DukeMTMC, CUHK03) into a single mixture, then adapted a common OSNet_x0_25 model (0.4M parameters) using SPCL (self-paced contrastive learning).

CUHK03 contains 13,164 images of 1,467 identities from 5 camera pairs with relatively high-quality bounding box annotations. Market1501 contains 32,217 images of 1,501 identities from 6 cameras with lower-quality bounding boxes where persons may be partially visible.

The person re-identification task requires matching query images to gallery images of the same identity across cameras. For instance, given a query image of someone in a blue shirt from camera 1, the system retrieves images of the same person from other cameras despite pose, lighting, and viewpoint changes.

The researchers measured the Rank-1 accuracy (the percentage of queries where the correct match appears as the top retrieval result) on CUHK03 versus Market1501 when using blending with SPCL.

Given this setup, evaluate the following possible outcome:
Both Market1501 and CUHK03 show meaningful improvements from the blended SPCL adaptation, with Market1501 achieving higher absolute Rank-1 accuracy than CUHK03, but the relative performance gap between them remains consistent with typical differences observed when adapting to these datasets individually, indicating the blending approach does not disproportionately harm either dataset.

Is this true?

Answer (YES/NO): NO